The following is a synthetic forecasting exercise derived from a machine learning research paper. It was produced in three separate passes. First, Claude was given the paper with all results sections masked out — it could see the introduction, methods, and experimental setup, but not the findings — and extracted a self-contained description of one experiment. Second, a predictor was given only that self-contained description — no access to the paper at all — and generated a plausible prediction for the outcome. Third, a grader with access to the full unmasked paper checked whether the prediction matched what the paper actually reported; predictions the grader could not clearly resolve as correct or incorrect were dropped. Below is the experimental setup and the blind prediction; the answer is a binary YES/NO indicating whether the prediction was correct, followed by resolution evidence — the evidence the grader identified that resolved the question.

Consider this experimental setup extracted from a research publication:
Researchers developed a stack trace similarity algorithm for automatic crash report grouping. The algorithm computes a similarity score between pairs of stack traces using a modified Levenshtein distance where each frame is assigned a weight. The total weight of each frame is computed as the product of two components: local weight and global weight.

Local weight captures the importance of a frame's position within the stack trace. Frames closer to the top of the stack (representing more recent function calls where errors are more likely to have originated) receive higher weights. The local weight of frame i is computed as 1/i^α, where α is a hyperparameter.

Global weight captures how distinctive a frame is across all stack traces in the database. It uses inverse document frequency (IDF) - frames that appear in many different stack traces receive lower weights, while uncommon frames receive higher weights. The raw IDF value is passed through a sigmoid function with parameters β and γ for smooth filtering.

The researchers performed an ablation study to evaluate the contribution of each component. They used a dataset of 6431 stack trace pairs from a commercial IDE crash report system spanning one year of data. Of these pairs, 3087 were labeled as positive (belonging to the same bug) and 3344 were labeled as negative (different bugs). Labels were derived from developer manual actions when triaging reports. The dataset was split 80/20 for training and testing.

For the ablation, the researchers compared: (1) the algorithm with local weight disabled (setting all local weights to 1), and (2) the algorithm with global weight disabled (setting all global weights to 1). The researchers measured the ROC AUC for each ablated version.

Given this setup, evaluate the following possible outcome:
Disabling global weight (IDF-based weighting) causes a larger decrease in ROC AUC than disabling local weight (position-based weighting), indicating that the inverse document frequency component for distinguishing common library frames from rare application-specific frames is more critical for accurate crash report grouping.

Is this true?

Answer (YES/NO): YES